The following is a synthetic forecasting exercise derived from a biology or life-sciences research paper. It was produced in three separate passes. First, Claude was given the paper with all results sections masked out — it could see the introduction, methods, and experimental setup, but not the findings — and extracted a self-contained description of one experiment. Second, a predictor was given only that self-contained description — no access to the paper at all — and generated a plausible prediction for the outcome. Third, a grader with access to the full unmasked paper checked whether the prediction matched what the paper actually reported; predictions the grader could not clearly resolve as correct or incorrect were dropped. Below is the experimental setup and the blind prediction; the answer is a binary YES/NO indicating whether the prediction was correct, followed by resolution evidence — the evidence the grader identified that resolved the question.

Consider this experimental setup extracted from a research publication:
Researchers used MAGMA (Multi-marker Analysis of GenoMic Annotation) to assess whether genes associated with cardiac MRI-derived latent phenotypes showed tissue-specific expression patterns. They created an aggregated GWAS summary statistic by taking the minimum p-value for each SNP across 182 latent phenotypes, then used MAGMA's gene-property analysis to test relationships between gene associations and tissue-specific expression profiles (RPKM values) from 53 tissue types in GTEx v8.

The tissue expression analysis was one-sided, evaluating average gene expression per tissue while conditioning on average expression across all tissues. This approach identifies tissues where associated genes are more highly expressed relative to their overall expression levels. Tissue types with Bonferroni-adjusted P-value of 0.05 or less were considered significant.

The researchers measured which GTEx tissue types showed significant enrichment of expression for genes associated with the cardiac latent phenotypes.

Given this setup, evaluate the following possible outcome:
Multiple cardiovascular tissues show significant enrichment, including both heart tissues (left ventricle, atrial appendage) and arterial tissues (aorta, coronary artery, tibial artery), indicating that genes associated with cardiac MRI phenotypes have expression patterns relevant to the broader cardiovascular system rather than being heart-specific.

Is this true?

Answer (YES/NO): NO